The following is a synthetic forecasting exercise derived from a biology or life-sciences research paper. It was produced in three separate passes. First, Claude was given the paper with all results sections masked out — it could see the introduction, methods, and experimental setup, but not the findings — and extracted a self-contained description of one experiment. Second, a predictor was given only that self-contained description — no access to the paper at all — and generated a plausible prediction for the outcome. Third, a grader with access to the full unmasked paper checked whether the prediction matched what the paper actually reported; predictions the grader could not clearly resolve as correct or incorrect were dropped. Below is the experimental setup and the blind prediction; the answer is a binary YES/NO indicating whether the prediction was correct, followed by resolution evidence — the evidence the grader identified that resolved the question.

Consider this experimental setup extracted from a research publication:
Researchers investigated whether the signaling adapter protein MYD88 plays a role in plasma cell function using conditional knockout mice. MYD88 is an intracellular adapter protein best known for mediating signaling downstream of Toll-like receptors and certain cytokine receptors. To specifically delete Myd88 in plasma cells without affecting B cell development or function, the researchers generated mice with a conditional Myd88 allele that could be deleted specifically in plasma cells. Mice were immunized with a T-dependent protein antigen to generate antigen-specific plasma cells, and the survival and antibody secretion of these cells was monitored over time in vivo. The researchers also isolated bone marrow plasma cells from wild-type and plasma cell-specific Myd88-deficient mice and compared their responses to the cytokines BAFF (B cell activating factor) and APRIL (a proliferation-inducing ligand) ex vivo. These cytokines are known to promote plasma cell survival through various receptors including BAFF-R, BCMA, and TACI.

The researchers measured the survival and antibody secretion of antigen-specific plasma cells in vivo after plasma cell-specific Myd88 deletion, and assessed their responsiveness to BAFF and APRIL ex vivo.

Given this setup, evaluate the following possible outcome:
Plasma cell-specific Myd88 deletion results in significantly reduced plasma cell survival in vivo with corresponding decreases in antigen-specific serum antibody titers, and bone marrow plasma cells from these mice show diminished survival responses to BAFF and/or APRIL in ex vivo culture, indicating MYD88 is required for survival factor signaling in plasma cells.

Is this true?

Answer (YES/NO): NO